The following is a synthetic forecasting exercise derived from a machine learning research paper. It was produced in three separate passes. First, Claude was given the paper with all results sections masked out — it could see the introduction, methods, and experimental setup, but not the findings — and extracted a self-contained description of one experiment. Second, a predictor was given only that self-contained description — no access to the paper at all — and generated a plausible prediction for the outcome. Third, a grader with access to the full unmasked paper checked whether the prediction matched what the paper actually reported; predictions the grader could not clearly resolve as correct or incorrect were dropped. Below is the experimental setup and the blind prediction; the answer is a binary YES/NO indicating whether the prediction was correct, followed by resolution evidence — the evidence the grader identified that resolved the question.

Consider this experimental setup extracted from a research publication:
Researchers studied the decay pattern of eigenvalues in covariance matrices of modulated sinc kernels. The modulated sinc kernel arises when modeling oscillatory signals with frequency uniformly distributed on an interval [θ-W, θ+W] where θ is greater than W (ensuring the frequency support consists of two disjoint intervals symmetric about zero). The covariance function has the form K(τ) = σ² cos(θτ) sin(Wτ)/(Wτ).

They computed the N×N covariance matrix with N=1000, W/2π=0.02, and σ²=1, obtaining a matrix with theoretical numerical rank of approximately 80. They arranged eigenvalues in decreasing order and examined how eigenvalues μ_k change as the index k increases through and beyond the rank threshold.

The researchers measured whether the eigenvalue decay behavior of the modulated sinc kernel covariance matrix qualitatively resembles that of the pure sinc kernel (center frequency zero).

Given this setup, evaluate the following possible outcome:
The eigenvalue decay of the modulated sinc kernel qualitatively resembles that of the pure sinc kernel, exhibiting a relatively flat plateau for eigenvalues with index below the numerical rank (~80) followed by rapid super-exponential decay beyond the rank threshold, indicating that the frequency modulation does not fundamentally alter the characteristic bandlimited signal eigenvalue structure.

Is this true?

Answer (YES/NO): YES